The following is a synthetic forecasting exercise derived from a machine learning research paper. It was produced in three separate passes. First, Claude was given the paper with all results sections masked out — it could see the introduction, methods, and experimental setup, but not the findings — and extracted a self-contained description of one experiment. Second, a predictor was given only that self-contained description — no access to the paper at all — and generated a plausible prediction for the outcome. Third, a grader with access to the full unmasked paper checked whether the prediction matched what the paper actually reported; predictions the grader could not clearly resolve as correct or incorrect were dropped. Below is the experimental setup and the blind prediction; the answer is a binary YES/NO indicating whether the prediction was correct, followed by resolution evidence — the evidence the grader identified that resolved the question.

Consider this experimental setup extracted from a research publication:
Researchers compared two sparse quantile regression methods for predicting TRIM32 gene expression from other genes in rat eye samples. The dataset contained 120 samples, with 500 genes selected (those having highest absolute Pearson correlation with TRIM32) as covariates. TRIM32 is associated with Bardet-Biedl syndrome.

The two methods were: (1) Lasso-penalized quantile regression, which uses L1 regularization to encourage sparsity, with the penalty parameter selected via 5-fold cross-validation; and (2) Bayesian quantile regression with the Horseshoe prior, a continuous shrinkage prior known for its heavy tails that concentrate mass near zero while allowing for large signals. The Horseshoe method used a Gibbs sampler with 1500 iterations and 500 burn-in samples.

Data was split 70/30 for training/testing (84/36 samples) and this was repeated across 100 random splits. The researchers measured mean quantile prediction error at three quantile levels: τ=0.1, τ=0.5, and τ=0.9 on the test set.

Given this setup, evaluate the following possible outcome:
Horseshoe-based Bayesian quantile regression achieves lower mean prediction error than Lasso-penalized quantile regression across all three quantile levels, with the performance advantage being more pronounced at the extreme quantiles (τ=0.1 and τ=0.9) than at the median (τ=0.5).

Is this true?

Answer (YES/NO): NO